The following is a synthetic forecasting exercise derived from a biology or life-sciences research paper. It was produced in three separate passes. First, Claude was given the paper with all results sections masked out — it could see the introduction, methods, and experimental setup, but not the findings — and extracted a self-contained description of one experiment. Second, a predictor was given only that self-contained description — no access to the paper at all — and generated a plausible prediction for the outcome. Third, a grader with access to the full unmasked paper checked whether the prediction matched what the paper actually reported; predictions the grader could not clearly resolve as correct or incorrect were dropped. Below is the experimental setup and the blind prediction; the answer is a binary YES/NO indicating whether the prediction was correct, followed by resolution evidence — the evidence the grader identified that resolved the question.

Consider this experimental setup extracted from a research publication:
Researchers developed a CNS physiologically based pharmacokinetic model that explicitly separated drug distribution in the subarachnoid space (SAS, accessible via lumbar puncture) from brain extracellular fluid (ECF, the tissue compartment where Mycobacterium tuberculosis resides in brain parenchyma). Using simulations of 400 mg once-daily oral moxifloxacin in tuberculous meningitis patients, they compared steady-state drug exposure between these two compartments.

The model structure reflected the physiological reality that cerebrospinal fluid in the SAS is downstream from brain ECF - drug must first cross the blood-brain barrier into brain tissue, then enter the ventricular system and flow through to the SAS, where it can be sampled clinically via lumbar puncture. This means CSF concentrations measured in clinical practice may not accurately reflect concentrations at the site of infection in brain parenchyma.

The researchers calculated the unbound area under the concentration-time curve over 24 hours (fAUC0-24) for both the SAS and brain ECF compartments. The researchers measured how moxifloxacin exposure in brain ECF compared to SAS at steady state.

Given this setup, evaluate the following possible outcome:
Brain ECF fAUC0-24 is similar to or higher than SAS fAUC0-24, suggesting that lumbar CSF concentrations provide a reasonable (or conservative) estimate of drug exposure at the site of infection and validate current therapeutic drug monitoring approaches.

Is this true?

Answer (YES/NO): NO